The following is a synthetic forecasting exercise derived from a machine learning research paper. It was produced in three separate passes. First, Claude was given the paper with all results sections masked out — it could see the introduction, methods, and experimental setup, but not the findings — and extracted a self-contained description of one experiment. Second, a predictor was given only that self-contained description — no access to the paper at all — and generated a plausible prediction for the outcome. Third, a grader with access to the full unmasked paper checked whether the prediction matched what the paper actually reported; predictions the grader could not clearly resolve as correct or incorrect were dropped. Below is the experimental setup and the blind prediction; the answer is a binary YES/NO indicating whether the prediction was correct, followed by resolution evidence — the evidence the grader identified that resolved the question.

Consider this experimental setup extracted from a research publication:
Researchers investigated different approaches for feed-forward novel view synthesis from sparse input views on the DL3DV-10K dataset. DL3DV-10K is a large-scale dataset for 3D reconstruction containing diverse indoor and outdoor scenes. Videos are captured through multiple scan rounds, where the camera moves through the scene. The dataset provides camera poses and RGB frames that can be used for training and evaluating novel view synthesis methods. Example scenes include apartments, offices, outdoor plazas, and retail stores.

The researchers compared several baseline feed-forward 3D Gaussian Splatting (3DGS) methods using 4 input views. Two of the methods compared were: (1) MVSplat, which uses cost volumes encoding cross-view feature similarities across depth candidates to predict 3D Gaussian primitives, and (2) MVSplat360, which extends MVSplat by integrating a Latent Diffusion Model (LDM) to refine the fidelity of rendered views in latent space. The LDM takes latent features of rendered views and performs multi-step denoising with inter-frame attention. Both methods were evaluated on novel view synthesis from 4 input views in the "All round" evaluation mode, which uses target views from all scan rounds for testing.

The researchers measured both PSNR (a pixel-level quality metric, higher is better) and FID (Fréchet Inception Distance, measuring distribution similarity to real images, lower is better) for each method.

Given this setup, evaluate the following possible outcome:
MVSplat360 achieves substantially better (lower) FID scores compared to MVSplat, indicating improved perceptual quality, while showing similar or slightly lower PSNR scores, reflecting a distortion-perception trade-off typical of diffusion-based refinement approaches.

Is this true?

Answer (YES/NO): NO